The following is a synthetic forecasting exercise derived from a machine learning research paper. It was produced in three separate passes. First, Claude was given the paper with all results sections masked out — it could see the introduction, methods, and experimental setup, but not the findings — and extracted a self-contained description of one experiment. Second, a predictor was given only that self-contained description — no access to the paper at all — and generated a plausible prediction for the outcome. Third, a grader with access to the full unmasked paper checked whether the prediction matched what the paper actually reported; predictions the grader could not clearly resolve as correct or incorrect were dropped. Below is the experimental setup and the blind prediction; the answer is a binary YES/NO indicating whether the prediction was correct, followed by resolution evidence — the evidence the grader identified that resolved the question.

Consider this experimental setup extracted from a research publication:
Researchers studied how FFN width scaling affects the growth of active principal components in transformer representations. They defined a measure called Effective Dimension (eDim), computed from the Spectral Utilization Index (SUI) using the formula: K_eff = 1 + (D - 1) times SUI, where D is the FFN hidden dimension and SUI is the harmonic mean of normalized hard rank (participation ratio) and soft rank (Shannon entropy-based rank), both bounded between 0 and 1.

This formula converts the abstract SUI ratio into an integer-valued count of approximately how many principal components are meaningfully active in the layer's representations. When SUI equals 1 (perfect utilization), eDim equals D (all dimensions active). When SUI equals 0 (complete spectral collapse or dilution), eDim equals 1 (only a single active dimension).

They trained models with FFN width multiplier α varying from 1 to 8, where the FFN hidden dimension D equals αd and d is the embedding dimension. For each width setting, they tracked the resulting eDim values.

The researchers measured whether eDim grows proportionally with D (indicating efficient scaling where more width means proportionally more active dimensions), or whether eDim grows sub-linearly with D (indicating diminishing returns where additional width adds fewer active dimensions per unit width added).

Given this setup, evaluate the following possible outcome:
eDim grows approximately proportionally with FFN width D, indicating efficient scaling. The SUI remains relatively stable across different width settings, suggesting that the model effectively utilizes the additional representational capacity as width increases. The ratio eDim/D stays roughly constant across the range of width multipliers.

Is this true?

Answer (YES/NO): NO